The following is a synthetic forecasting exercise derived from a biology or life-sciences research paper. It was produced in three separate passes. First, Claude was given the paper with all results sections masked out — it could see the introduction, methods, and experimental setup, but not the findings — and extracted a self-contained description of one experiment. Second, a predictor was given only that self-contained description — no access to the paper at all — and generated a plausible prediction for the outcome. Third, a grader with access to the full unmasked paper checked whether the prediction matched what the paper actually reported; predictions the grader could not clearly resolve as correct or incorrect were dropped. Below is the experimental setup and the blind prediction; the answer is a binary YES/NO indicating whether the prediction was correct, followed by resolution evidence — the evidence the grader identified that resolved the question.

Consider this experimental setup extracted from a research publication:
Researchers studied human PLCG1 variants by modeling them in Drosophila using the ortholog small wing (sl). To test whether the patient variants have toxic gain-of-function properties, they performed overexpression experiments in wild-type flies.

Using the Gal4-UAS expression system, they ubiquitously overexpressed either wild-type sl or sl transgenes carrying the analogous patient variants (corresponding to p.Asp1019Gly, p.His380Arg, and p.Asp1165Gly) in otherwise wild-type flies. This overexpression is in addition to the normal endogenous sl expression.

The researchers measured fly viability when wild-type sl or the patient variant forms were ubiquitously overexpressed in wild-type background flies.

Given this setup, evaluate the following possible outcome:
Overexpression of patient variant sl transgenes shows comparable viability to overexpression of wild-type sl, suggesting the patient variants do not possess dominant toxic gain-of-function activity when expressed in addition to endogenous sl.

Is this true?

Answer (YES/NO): NO